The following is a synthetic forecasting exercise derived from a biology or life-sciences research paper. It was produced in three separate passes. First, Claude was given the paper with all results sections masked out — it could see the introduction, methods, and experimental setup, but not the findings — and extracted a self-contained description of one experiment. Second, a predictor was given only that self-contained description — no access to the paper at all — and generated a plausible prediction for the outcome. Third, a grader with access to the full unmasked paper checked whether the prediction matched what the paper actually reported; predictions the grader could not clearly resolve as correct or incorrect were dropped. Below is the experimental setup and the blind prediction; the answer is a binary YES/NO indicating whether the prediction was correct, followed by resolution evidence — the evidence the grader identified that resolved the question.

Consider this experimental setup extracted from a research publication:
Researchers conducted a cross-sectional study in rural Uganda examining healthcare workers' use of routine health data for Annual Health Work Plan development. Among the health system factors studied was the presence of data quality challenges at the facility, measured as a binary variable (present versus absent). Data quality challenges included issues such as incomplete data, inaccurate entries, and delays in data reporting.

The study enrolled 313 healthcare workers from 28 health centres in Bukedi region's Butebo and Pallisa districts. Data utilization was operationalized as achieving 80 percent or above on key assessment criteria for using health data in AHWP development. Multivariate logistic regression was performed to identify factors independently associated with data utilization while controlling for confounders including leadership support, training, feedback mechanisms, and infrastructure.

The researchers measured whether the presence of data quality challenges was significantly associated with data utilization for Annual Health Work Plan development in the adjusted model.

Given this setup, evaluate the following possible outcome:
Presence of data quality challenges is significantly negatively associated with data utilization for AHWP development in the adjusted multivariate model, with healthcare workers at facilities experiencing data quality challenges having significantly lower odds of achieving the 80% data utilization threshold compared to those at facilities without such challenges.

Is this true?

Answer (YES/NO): YES